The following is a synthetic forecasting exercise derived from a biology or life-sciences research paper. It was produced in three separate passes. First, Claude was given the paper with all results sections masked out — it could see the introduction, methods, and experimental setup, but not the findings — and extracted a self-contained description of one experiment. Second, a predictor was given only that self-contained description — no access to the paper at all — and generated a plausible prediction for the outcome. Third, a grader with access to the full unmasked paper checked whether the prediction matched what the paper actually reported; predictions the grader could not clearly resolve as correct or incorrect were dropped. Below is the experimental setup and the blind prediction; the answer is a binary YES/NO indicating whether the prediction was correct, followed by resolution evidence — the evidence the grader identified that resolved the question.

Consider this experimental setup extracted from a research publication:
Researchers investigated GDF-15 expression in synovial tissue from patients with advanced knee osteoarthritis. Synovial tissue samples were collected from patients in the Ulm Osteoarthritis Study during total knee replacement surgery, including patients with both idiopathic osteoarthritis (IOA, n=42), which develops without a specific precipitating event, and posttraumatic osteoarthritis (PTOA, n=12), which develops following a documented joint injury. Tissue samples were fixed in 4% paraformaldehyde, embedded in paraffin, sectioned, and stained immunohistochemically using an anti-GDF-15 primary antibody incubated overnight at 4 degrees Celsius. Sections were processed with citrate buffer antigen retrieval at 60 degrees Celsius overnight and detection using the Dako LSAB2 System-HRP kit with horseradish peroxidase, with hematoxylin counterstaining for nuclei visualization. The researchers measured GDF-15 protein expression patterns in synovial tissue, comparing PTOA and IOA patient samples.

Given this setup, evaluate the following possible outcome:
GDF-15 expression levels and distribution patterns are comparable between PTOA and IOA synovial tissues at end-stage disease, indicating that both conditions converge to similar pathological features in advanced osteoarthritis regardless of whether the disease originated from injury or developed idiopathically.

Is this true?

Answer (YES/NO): YES